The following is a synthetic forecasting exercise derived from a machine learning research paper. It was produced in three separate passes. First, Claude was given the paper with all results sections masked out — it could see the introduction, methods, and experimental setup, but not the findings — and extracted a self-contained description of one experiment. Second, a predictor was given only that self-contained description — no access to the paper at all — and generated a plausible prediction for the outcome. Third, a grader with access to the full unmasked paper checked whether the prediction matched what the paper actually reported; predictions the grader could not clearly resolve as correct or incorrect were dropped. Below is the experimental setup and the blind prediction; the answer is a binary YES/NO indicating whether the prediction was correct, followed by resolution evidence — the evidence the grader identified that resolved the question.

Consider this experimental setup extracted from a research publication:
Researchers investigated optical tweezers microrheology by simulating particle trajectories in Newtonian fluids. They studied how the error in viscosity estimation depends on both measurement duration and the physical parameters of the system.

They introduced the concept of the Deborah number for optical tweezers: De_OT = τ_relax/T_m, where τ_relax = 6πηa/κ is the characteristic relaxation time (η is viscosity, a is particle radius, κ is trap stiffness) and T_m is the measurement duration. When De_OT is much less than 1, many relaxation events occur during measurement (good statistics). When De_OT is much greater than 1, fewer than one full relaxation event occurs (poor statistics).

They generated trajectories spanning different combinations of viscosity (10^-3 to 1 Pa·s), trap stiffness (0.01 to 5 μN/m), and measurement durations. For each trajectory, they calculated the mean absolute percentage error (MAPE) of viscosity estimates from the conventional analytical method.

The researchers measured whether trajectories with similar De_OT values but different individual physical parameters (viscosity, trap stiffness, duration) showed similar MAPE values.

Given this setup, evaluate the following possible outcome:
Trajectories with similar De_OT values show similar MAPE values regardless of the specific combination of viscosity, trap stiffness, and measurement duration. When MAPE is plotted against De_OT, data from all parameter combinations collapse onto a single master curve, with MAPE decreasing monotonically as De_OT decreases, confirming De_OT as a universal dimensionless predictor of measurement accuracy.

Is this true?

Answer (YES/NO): NO